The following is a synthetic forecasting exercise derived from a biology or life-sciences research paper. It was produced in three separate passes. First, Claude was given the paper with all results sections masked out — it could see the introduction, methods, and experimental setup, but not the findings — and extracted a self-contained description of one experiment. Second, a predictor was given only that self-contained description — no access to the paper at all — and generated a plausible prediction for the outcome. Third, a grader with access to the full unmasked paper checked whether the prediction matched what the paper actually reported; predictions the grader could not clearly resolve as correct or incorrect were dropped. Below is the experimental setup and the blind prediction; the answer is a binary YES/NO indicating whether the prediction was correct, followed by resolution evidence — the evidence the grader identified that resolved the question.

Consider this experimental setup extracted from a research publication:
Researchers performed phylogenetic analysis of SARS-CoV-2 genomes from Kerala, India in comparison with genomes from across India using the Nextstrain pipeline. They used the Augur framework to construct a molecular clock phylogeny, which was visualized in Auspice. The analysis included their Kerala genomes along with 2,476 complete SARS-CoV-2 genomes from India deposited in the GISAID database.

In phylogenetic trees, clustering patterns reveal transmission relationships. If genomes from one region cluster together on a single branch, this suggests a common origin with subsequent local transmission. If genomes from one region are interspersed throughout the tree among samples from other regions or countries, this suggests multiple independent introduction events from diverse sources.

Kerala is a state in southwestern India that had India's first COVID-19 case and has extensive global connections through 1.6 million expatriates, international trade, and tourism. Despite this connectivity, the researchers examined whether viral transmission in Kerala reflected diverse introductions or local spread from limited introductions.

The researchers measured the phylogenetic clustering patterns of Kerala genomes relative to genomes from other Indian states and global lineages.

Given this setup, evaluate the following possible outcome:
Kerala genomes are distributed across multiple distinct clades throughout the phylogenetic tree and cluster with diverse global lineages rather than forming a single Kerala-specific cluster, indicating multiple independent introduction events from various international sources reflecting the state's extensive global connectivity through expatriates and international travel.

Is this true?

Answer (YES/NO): NO